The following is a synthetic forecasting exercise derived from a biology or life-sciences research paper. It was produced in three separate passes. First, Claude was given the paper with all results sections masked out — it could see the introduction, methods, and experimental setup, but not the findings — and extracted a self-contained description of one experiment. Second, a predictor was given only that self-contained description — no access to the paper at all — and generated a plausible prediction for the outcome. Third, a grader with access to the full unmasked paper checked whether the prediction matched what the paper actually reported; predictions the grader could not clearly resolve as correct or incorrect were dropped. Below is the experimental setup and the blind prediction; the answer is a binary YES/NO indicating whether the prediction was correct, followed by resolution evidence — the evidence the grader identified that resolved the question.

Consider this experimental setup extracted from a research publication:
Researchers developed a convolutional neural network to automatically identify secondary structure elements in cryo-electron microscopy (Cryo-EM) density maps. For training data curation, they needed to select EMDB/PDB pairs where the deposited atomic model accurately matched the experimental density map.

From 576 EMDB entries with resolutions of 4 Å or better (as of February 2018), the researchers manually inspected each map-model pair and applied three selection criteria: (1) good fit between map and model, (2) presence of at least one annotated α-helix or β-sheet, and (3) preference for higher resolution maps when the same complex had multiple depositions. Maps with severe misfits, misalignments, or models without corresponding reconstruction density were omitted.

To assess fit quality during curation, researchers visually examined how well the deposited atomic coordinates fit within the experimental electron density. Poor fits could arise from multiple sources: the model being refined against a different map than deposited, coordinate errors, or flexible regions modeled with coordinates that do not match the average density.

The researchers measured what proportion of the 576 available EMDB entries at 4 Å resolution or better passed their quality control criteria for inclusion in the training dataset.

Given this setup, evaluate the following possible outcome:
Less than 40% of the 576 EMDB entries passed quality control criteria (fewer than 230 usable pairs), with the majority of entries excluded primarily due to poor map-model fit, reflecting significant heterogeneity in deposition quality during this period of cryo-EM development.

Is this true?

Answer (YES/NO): NO